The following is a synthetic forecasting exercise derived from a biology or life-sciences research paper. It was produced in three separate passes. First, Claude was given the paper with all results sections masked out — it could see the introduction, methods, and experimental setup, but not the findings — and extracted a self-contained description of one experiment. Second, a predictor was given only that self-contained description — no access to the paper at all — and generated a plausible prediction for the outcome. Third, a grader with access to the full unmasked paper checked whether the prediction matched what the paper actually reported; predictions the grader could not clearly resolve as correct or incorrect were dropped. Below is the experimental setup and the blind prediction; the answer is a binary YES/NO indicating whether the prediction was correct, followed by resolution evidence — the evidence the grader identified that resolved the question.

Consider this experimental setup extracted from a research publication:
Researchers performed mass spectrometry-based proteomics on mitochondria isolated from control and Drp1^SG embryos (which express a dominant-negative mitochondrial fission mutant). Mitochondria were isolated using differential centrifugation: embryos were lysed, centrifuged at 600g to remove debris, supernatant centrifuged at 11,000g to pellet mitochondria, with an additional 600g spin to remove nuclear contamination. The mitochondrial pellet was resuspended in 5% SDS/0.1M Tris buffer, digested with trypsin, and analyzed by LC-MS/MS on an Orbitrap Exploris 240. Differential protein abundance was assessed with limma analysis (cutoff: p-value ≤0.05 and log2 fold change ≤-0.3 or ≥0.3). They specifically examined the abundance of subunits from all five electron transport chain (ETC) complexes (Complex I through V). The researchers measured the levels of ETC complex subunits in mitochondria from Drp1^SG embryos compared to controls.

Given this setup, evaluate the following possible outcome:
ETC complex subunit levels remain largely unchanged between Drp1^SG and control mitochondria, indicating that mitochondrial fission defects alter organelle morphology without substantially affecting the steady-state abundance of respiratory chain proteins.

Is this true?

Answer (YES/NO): NO